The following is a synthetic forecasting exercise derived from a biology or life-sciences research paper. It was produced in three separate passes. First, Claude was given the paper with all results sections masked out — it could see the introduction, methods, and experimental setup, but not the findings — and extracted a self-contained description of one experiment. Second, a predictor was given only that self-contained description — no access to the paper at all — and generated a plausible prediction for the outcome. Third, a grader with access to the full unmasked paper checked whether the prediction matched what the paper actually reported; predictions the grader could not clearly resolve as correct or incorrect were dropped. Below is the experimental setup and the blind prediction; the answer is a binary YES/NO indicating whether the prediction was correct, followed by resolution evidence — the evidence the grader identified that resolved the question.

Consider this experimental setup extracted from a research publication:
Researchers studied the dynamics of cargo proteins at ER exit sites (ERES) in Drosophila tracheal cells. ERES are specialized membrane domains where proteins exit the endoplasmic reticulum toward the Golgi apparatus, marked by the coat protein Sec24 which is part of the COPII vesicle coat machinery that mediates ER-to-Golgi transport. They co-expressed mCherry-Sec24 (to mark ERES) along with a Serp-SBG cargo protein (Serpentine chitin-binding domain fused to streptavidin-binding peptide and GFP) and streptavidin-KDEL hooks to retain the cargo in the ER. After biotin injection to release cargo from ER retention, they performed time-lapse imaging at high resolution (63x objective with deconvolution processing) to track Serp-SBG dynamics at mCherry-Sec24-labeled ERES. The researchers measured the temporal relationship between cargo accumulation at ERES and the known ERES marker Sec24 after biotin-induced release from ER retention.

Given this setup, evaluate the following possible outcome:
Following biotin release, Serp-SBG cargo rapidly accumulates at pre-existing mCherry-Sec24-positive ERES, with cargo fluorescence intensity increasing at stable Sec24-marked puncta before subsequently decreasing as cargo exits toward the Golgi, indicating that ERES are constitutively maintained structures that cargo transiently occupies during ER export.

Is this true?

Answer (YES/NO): YES